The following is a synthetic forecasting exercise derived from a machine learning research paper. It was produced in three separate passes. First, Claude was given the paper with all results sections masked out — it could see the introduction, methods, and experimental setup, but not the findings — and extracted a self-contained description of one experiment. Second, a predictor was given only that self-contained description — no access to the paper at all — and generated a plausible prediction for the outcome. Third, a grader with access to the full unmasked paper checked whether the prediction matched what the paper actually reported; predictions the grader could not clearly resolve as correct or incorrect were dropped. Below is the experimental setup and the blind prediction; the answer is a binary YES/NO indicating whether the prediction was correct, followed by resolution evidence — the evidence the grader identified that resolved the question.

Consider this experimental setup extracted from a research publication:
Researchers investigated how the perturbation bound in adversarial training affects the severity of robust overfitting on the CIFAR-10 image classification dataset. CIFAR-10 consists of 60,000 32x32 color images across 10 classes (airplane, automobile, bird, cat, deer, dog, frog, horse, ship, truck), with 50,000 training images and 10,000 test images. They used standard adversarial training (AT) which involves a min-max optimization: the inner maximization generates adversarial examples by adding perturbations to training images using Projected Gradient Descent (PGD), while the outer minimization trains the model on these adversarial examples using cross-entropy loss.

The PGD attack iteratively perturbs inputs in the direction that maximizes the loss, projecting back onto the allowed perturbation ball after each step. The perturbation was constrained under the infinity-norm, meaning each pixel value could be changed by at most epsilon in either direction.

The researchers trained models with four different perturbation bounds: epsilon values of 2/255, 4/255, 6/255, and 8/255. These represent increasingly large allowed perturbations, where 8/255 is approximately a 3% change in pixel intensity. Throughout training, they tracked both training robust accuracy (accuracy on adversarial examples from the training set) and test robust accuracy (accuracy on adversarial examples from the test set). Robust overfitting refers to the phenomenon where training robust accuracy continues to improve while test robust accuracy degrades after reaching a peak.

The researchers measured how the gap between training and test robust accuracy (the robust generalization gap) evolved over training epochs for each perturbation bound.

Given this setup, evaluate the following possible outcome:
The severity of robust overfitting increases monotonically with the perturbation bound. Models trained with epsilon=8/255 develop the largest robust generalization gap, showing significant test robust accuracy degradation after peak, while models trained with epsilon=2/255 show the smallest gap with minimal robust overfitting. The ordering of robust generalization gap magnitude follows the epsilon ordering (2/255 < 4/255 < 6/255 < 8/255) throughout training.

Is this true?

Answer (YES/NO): YES